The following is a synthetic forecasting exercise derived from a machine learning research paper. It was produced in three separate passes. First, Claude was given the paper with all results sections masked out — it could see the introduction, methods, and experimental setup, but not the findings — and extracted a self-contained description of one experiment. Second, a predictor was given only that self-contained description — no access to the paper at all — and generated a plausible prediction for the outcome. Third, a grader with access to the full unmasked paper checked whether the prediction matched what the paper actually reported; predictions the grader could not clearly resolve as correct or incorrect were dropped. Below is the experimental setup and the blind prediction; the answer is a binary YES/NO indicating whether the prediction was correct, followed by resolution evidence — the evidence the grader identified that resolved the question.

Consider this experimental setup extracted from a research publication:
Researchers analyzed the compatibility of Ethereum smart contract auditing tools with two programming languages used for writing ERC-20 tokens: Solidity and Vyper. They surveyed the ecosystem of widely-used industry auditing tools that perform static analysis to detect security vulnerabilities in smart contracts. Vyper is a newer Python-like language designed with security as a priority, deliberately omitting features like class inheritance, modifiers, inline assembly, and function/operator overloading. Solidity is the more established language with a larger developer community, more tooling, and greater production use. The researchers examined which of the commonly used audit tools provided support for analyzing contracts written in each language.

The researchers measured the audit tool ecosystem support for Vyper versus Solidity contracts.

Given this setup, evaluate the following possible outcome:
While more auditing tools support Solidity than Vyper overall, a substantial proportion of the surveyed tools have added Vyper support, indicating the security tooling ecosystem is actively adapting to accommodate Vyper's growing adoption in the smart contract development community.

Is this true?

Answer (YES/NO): NO